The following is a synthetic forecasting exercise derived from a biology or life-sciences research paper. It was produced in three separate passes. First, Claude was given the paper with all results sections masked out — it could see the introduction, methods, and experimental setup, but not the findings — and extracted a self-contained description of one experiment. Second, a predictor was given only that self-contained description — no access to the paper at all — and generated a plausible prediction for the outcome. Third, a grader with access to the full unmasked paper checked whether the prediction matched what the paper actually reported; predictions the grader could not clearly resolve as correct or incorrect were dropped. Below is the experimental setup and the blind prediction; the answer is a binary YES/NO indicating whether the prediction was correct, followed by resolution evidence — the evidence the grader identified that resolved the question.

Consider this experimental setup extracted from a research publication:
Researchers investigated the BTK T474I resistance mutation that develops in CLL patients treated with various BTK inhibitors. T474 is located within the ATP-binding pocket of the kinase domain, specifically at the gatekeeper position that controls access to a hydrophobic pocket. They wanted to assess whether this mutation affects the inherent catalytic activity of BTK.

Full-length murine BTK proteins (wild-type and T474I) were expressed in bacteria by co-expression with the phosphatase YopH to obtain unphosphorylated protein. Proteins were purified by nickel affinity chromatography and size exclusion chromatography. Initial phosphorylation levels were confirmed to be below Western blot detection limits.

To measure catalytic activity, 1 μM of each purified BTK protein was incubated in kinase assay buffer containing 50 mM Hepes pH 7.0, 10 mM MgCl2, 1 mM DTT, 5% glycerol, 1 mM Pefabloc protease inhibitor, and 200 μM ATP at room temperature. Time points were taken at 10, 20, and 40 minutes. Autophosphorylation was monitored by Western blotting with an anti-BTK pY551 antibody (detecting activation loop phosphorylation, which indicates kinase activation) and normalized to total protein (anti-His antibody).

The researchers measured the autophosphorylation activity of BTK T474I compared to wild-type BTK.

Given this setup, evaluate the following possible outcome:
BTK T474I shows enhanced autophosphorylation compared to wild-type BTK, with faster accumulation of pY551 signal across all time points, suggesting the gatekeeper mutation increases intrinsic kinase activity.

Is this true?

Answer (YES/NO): NO